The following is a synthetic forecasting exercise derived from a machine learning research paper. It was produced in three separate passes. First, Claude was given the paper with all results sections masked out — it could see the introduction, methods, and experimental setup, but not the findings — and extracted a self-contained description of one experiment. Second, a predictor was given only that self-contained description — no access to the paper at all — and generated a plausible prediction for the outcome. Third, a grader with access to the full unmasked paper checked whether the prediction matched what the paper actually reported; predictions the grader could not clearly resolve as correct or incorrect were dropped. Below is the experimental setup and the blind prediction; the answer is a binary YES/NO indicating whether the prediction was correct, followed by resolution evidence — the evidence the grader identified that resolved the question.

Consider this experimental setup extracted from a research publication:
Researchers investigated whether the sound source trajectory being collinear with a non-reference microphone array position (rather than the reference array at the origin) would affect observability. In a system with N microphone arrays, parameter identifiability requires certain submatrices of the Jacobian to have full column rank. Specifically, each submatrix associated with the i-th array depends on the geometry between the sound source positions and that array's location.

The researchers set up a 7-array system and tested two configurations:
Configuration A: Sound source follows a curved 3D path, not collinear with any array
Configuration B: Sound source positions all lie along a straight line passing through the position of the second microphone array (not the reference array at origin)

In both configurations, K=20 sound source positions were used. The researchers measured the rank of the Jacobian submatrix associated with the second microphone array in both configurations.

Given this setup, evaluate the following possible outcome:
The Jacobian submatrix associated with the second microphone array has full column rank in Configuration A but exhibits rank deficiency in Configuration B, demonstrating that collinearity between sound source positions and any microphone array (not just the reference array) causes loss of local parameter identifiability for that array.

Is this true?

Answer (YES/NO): YES